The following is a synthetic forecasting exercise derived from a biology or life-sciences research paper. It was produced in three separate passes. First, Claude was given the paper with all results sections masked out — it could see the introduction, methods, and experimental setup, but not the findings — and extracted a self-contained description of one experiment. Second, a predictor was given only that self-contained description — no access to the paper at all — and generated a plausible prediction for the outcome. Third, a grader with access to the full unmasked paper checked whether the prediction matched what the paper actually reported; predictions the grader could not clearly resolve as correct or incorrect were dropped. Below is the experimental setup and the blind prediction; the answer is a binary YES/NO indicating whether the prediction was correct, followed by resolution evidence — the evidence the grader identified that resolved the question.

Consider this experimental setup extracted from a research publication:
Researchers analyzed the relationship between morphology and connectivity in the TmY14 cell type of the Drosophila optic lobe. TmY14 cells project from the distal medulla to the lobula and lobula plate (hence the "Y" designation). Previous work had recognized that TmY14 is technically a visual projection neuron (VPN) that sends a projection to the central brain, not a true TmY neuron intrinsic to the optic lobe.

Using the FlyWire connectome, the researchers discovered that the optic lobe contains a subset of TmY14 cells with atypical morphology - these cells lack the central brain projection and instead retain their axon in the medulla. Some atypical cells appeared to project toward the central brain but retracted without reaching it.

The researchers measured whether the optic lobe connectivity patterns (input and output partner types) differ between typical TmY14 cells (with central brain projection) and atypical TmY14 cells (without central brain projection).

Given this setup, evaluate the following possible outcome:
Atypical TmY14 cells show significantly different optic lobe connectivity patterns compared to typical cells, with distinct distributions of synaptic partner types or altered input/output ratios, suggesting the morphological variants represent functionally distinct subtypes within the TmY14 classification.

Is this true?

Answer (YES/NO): NO